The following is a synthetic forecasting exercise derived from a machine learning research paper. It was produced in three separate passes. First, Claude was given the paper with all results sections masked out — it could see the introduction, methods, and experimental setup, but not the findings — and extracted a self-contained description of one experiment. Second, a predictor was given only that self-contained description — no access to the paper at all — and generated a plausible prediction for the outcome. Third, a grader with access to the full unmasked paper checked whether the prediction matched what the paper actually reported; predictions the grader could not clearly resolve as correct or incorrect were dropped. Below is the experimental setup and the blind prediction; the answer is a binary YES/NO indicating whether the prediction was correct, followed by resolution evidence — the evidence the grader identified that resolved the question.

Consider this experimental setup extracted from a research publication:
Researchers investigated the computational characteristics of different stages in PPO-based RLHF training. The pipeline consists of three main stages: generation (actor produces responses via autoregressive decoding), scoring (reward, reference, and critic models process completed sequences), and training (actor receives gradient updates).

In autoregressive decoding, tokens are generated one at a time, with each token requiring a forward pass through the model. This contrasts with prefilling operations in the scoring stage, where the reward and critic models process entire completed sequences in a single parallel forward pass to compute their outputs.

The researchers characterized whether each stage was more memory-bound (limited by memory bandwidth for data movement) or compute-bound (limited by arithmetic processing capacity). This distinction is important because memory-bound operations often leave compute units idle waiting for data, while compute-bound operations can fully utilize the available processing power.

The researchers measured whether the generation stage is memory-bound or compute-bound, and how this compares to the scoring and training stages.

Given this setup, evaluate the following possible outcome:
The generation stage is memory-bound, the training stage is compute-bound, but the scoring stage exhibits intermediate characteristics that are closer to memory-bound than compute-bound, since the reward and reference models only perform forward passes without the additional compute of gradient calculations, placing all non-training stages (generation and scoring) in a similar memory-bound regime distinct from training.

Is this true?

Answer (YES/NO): NO